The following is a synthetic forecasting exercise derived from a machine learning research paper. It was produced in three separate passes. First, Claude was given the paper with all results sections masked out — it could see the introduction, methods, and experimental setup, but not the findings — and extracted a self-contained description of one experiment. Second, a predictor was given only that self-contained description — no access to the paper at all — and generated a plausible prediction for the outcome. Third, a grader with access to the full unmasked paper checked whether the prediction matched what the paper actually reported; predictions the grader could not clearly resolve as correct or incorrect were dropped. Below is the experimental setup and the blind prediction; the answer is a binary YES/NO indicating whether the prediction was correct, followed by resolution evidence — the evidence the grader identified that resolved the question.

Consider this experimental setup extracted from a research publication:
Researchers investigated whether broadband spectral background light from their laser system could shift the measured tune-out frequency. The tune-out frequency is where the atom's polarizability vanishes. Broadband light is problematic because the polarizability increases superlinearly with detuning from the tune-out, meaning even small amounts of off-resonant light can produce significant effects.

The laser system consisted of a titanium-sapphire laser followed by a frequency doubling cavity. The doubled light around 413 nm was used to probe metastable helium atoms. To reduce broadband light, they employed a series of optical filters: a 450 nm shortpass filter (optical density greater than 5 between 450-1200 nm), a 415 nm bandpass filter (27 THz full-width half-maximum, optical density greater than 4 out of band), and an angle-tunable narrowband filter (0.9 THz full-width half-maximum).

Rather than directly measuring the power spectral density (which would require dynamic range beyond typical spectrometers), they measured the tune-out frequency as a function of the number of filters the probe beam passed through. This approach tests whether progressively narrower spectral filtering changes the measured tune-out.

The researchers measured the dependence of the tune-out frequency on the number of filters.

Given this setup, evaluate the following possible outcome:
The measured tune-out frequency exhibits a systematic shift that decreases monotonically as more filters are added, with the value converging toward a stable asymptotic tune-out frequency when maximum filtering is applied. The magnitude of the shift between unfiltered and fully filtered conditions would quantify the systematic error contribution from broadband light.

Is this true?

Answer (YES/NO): NO